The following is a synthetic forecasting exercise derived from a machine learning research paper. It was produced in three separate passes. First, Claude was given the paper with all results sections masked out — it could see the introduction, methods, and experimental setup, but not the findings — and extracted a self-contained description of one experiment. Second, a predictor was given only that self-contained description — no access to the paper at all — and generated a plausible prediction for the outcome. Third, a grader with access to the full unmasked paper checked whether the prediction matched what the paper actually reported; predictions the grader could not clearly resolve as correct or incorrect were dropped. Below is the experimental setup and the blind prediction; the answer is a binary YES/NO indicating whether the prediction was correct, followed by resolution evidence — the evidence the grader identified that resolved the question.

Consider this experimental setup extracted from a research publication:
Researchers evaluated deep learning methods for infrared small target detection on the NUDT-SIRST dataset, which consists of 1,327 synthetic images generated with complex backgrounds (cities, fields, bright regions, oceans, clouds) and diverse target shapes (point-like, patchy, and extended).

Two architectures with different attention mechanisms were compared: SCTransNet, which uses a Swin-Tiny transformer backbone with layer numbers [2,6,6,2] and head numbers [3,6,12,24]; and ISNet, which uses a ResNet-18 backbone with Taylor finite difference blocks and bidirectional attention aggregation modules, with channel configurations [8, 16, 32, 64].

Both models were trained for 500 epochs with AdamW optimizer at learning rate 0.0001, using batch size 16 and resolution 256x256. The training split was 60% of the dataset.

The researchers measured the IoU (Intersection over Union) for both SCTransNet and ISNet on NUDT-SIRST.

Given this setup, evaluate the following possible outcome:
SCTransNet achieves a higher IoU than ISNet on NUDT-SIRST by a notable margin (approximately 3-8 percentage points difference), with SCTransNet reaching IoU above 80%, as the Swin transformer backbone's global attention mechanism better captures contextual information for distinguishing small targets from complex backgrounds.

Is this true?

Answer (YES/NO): YES